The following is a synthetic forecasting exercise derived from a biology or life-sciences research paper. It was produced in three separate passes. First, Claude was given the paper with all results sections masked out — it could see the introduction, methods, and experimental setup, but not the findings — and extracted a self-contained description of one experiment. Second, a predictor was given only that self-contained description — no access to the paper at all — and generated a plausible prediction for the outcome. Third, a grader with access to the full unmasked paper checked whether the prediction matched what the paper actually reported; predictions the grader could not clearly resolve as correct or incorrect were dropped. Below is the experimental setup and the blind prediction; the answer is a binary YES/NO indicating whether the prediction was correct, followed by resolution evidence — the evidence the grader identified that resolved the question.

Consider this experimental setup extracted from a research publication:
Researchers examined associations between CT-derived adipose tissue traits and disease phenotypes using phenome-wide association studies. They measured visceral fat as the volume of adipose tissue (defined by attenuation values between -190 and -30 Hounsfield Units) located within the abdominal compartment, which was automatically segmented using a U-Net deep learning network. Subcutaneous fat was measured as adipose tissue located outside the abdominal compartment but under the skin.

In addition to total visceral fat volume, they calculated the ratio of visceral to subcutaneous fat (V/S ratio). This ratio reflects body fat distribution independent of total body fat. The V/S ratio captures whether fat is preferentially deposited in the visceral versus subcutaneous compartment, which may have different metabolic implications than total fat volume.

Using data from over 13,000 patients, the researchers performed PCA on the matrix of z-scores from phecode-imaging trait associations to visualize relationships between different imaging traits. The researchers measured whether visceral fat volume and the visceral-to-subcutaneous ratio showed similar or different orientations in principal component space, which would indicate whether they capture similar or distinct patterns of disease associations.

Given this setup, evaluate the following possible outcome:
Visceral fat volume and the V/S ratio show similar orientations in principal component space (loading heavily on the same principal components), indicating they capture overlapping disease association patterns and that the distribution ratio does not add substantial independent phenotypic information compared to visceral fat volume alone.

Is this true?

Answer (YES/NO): YES